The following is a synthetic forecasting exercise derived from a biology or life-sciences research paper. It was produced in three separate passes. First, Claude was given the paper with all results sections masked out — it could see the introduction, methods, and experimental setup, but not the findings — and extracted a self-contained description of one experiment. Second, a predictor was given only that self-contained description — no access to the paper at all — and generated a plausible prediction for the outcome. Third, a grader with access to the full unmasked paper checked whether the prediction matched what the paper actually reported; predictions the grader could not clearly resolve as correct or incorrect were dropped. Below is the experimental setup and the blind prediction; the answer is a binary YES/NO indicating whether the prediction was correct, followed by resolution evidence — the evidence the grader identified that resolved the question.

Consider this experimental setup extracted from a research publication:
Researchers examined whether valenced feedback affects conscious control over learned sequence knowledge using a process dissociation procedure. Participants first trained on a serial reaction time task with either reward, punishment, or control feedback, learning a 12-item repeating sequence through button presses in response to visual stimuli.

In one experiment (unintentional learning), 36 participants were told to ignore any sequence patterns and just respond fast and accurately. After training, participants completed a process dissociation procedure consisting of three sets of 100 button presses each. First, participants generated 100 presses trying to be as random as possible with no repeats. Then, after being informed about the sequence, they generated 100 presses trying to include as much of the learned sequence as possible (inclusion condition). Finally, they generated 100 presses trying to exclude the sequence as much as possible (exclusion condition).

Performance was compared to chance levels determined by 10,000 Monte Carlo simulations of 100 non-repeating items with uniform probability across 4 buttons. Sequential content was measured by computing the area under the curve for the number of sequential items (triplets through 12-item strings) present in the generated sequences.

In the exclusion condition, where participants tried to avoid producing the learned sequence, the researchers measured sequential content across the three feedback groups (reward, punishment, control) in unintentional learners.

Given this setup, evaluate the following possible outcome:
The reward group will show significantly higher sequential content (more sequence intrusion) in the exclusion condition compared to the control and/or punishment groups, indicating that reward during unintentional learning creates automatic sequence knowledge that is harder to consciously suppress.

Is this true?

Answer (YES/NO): NO